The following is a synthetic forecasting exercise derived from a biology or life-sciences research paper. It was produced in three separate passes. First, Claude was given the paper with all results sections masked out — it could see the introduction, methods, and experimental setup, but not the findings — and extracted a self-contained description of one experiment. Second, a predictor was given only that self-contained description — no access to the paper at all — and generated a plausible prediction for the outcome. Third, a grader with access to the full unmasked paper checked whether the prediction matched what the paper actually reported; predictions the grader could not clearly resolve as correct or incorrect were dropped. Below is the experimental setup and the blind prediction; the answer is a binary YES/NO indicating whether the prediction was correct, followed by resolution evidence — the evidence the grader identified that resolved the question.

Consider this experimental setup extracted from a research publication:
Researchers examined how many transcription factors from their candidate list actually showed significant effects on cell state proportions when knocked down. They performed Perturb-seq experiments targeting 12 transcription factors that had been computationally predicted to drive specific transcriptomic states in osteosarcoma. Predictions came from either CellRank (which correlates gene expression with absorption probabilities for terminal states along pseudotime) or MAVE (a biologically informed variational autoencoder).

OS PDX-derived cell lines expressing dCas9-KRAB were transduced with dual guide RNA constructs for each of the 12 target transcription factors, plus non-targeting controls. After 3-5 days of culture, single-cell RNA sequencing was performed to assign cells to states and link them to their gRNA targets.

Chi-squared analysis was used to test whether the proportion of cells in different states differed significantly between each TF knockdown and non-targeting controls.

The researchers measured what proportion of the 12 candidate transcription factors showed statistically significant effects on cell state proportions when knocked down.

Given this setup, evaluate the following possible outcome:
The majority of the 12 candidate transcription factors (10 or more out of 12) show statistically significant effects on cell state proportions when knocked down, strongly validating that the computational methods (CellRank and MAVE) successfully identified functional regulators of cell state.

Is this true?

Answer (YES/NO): NO